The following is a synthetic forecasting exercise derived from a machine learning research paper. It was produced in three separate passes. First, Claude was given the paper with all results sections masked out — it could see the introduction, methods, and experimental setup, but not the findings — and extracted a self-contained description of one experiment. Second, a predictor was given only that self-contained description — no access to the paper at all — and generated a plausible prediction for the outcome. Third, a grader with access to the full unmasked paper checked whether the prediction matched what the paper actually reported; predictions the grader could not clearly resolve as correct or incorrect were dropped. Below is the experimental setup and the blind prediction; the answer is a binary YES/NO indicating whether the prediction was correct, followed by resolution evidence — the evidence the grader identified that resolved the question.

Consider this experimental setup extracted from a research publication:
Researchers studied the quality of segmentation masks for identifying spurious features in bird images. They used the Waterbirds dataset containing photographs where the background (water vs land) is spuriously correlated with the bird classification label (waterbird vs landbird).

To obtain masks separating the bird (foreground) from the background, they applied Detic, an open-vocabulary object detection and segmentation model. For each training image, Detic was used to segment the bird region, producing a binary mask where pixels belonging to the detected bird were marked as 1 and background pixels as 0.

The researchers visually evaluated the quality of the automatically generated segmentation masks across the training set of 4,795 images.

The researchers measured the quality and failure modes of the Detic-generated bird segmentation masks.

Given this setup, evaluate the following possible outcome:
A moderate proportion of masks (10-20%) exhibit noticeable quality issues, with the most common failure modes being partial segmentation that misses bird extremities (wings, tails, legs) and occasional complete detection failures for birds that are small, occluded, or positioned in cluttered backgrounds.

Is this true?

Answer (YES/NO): NO